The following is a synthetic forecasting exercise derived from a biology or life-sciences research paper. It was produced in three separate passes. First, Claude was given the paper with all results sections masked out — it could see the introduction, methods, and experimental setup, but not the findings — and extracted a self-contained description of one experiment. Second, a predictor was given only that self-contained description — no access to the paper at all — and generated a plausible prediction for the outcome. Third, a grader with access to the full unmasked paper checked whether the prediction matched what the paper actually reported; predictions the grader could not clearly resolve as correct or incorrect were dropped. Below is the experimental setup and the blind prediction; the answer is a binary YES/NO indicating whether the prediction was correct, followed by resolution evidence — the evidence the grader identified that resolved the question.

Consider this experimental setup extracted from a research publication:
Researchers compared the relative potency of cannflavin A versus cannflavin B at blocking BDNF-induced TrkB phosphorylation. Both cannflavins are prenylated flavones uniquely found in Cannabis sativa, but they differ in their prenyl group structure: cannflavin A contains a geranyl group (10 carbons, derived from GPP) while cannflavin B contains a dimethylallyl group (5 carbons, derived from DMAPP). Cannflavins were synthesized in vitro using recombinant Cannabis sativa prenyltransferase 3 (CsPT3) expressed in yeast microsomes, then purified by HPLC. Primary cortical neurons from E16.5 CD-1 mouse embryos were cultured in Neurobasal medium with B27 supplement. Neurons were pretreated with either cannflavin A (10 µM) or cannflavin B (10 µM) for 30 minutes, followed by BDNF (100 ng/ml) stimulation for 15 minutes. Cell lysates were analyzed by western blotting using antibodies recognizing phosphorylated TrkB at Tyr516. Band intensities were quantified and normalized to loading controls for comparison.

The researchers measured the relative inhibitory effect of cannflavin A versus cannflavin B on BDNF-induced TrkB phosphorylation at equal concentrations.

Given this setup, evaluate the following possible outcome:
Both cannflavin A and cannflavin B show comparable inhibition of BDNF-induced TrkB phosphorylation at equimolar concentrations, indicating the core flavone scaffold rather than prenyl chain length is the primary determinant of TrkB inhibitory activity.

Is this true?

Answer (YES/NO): NO